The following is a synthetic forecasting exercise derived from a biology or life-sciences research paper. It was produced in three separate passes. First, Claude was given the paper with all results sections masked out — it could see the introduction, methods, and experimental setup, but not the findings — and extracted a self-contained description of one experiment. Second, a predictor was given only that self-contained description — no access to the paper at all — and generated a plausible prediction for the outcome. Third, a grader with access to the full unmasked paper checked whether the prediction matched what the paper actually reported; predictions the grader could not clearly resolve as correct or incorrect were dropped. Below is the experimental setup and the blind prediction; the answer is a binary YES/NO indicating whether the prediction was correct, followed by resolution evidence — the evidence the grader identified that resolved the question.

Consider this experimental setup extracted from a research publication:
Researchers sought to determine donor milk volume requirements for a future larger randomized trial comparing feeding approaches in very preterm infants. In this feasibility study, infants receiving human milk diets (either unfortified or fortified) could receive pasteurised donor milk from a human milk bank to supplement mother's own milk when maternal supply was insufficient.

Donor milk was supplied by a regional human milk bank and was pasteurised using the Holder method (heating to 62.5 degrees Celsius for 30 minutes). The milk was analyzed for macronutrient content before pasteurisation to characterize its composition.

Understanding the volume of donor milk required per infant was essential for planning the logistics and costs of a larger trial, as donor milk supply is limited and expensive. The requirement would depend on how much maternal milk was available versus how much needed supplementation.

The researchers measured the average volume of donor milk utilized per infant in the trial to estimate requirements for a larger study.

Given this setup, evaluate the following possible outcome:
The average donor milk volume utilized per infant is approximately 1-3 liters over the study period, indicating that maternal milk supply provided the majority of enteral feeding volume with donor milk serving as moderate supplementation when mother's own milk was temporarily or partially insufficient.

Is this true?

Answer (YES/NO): YES